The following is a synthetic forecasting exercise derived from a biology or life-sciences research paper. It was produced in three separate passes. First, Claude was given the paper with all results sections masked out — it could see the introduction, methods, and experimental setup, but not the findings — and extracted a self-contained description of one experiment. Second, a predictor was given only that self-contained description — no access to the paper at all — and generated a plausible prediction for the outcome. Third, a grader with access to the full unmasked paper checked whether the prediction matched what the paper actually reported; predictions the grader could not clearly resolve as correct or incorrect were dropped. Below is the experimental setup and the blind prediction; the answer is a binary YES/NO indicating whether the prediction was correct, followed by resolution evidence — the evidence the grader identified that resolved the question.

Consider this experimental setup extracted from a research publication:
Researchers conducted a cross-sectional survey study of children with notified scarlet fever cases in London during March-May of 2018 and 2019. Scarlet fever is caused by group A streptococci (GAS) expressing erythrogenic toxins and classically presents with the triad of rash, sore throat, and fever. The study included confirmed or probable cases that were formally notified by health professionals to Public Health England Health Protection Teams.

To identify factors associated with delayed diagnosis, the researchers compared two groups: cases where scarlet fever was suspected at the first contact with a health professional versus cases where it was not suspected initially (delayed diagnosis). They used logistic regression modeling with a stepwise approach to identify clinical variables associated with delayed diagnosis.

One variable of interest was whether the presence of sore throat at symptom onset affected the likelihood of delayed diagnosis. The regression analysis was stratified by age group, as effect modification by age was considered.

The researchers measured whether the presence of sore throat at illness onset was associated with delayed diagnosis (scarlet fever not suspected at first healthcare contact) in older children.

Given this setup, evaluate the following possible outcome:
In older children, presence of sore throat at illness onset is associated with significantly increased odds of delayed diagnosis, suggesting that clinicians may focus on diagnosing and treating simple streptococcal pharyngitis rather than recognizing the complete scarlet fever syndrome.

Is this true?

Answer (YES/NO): YES